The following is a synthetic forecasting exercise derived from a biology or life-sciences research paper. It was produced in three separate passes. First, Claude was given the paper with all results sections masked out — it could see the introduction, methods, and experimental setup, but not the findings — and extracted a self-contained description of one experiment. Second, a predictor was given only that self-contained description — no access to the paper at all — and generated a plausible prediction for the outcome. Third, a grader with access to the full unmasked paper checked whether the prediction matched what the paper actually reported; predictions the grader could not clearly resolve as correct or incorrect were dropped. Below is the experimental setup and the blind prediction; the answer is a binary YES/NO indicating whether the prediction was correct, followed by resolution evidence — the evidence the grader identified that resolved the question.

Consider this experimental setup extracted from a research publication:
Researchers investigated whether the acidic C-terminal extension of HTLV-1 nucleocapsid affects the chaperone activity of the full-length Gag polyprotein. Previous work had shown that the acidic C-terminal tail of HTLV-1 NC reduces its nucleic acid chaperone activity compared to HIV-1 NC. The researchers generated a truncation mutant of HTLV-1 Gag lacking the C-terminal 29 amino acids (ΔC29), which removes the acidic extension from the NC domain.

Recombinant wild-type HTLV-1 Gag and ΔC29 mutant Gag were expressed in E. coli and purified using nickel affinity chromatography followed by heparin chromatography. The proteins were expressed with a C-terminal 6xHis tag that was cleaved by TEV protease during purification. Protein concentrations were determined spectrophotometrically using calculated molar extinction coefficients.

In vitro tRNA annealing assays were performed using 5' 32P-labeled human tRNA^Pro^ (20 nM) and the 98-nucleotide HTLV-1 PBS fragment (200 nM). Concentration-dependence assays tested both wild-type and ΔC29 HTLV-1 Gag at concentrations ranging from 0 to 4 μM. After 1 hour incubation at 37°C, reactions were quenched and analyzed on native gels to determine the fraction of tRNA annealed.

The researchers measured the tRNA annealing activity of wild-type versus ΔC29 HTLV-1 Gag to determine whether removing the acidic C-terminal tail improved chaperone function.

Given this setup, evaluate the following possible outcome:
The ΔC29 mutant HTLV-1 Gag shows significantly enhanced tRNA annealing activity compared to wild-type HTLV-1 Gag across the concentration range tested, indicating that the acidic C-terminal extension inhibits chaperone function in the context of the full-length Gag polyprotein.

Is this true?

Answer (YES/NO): YES